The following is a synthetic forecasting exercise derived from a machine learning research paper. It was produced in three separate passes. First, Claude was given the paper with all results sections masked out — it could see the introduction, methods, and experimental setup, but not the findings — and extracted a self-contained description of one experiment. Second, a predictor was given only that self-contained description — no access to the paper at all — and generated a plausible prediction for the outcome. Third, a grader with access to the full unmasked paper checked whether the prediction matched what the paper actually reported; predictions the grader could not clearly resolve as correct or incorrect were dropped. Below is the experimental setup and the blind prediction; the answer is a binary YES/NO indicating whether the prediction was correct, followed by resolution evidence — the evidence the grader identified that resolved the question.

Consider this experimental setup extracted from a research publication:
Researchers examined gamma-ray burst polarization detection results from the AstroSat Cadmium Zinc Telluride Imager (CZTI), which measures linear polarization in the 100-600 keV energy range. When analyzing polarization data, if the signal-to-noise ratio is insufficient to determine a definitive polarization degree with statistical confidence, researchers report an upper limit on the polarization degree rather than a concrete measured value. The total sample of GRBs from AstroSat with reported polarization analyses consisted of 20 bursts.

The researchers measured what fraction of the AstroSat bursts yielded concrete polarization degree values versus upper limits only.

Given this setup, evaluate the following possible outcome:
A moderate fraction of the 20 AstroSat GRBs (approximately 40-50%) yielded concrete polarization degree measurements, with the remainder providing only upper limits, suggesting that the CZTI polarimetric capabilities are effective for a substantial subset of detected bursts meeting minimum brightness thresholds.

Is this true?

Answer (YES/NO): NO